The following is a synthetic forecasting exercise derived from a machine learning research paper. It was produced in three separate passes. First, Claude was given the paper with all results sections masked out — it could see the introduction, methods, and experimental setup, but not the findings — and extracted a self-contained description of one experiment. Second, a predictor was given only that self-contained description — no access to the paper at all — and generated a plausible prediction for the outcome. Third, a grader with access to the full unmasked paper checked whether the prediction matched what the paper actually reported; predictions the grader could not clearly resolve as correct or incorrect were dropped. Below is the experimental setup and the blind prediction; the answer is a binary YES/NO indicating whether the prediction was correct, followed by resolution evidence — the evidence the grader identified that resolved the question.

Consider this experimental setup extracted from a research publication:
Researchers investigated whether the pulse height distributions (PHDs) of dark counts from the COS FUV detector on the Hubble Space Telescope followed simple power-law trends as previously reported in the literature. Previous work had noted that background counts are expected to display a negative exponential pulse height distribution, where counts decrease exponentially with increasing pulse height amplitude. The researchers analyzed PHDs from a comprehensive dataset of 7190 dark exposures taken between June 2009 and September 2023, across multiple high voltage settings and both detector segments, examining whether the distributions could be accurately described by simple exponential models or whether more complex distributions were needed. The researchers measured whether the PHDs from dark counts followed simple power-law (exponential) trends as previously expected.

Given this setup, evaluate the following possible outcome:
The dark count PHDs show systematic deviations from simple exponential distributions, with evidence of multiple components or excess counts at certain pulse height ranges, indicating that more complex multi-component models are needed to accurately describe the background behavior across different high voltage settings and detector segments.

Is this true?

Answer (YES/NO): YES